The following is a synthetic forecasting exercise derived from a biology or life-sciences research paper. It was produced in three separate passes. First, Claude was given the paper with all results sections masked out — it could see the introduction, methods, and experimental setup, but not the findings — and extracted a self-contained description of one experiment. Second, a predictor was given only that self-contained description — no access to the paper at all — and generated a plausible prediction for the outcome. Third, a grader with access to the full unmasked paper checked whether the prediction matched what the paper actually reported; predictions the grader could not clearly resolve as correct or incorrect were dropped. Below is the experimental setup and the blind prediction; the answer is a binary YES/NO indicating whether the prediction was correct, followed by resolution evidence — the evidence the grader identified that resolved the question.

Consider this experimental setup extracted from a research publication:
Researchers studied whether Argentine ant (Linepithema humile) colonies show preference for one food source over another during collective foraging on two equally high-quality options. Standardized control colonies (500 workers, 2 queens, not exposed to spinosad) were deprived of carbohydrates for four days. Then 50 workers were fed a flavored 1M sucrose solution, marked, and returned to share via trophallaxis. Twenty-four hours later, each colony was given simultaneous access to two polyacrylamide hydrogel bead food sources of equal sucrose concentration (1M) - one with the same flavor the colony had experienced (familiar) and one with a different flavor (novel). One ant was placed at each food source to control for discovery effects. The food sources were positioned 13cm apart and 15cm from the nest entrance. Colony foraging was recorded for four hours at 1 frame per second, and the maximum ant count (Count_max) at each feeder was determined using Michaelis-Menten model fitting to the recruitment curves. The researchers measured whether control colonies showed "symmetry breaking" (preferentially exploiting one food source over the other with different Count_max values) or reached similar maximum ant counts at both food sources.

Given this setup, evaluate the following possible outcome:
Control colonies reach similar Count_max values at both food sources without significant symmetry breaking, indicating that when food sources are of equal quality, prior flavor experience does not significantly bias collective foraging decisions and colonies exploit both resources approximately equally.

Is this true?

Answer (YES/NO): YES